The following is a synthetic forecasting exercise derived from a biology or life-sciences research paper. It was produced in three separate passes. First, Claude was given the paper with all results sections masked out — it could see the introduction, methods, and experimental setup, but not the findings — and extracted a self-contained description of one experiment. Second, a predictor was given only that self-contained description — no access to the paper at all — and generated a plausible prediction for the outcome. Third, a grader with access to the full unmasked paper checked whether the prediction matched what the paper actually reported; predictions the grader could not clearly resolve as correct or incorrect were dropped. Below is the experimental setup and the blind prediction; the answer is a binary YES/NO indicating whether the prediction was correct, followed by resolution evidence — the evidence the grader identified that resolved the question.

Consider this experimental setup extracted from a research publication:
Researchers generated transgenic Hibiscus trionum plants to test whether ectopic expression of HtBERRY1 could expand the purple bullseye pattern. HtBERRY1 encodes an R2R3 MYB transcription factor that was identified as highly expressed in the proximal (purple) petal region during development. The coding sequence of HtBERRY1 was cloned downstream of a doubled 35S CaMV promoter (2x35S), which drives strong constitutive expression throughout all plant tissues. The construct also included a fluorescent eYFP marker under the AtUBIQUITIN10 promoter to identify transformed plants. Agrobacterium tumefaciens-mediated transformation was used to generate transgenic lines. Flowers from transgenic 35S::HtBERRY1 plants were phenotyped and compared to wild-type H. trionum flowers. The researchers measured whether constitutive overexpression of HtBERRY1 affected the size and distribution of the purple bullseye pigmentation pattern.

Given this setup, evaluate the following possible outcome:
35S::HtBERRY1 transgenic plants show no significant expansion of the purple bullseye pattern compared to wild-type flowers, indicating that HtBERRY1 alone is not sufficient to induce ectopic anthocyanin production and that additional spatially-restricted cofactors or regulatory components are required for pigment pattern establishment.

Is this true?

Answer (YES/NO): NO